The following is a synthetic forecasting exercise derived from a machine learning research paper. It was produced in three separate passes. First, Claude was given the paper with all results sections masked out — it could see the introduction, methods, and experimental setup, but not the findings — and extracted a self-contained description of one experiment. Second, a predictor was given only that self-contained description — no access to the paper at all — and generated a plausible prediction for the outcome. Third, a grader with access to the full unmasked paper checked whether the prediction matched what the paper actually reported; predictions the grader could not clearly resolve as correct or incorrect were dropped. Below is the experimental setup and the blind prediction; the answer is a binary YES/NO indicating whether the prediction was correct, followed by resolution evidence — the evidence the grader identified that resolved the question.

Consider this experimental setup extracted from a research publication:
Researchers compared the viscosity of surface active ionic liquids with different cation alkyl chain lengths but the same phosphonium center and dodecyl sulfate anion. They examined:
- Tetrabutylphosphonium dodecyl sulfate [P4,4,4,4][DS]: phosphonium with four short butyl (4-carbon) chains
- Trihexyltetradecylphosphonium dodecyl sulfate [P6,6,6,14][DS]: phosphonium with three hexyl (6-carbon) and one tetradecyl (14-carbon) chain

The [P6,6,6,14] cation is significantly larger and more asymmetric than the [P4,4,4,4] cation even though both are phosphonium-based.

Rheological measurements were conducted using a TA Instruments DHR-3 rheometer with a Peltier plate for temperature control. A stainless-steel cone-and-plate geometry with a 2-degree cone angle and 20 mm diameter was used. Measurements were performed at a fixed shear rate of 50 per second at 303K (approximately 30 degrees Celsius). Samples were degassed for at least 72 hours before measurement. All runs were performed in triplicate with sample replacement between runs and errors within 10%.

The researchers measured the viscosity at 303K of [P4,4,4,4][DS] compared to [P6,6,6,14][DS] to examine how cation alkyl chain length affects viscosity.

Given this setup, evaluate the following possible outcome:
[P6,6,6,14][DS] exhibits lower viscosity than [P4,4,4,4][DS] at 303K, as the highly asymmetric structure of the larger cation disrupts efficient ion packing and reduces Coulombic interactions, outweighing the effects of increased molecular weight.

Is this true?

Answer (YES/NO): YES